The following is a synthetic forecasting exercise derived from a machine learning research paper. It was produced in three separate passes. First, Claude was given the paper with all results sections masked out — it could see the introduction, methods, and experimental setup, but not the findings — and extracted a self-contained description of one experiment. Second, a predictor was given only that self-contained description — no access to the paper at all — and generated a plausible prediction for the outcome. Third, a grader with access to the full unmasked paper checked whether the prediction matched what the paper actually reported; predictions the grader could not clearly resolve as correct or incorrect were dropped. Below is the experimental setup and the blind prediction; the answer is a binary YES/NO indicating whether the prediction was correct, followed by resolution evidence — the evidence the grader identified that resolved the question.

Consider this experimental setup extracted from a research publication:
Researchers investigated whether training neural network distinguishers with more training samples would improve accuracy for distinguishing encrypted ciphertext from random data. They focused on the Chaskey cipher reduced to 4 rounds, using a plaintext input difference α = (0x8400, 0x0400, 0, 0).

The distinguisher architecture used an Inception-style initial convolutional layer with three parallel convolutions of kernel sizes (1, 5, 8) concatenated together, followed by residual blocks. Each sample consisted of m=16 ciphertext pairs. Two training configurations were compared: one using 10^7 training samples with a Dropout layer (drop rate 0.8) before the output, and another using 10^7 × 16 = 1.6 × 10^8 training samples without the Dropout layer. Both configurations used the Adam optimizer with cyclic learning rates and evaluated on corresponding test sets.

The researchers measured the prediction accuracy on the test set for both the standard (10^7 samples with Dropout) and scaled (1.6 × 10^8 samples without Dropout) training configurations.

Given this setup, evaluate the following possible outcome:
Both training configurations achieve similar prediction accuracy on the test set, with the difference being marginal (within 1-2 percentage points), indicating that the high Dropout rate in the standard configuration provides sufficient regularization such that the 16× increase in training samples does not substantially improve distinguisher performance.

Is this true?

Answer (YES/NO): NO